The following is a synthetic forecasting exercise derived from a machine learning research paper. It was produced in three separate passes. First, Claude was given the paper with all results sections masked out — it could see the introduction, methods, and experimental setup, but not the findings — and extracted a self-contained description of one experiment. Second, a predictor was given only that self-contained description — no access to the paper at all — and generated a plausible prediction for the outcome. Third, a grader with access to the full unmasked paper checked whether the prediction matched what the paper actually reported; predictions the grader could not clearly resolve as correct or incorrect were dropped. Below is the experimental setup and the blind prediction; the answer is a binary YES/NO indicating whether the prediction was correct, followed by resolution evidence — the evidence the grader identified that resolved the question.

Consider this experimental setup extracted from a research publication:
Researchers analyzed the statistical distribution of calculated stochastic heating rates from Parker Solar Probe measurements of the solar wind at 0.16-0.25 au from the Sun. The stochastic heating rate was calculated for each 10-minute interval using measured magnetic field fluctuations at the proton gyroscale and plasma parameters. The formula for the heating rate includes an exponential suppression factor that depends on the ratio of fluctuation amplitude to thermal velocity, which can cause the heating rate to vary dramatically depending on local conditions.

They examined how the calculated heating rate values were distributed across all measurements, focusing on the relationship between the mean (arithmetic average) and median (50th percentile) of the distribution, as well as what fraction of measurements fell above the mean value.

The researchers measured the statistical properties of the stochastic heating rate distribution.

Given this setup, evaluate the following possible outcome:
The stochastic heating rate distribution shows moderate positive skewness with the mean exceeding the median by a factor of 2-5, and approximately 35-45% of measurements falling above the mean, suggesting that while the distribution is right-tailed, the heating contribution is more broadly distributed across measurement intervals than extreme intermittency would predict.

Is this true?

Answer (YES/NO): NO